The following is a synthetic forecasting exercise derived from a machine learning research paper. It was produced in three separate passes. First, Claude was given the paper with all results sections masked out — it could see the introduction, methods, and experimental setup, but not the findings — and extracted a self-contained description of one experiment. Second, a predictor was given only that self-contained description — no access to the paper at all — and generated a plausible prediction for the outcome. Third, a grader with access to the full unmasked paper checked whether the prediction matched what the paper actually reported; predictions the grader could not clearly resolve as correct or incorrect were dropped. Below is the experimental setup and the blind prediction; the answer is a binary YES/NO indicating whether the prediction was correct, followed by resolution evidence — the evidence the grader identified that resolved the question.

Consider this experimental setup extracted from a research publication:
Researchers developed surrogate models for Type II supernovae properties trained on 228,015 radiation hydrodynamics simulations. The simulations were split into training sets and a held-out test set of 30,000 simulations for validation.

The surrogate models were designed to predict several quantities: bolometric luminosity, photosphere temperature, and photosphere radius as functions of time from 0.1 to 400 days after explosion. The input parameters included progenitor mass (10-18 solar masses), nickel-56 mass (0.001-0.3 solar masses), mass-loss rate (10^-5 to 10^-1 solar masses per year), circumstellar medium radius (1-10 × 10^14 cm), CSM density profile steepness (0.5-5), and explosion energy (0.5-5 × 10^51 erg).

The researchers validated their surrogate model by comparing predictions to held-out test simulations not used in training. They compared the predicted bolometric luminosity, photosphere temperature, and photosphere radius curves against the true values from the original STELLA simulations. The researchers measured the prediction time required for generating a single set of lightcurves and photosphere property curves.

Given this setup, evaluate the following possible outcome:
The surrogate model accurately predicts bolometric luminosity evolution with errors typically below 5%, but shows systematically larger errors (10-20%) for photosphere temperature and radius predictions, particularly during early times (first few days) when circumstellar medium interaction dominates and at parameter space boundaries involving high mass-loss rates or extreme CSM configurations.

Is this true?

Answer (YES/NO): NO